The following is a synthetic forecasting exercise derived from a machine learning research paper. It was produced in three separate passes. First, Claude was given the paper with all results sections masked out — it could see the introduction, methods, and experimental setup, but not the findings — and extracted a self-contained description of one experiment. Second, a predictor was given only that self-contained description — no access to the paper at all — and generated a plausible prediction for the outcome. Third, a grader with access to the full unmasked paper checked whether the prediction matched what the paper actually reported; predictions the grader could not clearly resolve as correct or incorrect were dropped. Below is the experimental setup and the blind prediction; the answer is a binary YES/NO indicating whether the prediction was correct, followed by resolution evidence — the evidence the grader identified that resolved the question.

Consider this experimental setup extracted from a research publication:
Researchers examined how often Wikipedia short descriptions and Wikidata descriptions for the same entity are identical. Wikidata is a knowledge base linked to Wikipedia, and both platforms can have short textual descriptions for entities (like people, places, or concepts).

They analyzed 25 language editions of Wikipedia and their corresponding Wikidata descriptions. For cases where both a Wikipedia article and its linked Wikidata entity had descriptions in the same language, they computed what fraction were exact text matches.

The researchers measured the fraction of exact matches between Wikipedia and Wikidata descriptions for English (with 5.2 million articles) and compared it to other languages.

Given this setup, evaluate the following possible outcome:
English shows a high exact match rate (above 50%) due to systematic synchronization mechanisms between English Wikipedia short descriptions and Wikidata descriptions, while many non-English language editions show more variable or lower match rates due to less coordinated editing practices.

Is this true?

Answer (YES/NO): NO